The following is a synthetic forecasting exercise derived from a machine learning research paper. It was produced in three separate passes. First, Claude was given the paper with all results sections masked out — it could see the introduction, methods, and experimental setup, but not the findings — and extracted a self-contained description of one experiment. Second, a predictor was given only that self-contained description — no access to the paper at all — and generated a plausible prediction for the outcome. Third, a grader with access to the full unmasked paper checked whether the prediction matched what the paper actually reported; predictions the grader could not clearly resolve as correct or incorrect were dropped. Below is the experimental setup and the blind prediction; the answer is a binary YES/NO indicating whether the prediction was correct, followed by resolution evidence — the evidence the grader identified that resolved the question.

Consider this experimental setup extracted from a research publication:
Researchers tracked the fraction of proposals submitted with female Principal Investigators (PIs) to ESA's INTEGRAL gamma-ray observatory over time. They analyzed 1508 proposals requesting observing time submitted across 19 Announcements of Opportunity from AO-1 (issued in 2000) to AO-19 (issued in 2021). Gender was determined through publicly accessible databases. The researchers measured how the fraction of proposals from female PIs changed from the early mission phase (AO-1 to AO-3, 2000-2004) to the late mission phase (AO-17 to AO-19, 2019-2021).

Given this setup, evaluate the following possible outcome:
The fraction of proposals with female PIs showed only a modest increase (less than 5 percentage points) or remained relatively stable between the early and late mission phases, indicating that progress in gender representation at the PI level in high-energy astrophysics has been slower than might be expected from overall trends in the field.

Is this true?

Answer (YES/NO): NO